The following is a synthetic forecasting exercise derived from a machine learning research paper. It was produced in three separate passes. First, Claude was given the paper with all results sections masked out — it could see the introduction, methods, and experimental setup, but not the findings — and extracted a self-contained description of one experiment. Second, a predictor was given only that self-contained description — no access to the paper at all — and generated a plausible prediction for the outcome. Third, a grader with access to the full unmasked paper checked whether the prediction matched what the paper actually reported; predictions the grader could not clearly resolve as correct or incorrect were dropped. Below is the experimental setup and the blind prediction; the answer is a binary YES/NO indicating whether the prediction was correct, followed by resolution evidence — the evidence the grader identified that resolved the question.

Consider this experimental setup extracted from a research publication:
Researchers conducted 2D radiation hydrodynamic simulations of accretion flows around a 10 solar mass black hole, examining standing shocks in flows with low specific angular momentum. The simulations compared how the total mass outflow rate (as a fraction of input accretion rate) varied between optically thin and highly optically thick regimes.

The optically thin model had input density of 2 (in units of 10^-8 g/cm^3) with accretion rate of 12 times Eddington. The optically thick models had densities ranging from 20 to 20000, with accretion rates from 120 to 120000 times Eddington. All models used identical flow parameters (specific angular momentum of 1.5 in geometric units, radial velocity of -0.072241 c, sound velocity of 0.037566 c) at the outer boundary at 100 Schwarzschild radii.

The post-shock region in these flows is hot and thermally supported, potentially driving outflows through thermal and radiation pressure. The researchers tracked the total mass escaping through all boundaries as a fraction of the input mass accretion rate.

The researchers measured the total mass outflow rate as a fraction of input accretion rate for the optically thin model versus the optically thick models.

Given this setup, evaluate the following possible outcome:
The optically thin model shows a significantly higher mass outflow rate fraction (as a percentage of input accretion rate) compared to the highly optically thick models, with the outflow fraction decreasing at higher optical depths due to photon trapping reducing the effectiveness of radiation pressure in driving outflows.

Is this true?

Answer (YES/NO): NO